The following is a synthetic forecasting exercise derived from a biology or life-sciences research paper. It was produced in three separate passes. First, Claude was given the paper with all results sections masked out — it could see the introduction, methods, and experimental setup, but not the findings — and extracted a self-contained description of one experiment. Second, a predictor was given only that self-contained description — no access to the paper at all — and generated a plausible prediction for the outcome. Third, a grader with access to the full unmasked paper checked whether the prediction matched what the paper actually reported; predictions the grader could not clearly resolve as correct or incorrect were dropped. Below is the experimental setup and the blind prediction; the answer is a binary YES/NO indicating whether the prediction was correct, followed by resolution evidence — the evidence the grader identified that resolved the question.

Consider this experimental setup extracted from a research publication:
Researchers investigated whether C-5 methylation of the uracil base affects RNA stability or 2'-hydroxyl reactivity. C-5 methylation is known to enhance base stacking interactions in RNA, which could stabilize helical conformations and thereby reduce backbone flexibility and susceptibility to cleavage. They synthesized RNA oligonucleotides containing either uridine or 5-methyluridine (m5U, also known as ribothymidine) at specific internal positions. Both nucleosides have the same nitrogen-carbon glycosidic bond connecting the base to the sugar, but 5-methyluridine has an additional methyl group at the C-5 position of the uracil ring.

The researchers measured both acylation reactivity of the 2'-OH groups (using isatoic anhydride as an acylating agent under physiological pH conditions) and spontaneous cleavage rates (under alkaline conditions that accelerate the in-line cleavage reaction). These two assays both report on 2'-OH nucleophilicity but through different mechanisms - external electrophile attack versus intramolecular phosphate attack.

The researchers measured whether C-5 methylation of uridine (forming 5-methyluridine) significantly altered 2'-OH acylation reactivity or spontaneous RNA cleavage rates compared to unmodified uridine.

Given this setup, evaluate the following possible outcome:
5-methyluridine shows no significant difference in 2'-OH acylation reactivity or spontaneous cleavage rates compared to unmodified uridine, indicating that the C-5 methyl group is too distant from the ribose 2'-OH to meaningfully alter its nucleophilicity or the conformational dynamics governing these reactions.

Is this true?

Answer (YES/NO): NO